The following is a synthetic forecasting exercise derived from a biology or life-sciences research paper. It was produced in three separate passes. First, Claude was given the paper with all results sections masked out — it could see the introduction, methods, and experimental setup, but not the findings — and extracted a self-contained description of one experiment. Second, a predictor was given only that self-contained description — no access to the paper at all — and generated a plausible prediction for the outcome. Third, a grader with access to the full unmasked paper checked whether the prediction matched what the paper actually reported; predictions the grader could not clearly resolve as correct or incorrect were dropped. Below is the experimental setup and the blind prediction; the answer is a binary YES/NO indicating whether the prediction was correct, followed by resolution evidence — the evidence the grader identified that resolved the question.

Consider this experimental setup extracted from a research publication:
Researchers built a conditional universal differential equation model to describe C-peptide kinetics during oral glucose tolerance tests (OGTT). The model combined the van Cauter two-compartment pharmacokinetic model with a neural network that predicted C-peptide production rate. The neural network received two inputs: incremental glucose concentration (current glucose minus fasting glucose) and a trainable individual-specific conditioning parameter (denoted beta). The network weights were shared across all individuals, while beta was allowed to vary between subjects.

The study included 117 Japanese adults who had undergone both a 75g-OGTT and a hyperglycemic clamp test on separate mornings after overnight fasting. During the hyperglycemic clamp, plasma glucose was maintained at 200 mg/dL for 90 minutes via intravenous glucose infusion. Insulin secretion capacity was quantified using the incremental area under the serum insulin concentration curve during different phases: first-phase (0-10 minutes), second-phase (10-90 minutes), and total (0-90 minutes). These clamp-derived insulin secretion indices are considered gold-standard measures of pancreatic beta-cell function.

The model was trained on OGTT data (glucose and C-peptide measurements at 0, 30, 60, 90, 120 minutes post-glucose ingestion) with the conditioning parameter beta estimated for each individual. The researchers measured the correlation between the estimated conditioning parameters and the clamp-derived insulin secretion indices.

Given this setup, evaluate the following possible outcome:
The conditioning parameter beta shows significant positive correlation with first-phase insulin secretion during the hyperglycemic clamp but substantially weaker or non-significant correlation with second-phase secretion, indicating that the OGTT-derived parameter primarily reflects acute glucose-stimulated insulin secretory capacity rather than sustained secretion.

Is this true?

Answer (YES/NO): NO